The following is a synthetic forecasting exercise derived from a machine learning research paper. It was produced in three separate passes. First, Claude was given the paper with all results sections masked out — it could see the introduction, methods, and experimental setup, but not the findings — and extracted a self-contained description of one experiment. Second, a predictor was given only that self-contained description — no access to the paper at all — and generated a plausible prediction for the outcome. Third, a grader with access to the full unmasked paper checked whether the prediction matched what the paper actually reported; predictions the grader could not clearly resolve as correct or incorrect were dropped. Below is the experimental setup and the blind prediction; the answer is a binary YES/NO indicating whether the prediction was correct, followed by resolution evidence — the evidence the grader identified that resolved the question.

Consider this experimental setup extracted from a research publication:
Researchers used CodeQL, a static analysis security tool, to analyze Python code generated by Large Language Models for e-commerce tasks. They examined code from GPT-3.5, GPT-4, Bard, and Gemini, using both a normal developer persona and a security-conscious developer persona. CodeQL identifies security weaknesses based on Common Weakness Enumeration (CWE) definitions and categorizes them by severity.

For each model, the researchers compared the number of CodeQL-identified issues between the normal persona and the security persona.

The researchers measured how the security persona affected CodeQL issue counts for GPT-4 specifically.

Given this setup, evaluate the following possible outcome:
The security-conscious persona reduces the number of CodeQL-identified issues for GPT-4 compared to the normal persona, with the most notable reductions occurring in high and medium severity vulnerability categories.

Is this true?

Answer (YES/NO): NO